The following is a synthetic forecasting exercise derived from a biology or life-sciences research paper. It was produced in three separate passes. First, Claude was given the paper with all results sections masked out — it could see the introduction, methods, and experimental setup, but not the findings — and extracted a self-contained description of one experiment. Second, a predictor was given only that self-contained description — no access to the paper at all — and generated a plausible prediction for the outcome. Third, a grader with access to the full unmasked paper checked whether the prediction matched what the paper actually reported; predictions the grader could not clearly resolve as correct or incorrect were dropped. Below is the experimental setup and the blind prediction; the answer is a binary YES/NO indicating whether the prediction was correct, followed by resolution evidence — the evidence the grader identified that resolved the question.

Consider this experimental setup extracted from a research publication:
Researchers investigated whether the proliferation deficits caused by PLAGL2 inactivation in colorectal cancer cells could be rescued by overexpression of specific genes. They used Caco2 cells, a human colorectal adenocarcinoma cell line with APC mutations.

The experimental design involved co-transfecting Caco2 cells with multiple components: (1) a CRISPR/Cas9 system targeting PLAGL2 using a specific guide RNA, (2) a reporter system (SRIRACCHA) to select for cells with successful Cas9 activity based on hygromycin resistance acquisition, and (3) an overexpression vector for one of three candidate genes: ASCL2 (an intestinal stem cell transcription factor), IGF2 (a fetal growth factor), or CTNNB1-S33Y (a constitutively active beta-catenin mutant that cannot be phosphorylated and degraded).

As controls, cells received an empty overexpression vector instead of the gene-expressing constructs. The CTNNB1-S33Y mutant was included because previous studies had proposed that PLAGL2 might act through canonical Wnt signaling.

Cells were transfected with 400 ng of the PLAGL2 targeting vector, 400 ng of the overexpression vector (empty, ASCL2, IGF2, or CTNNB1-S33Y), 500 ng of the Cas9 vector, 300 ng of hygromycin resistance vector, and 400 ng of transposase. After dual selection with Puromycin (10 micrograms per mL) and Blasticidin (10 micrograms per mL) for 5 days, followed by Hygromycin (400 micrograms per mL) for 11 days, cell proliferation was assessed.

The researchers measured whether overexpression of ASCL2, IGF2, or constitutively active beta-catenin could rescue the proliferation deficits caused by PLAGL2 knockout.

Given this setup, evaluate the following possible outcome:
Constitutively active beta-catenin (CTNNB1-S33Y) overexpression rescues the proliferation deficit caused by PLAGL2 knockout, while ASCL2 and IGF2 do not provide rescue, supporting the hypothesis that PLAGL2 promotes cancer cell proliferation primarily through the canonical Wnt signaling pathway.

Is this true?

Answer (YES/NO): NO